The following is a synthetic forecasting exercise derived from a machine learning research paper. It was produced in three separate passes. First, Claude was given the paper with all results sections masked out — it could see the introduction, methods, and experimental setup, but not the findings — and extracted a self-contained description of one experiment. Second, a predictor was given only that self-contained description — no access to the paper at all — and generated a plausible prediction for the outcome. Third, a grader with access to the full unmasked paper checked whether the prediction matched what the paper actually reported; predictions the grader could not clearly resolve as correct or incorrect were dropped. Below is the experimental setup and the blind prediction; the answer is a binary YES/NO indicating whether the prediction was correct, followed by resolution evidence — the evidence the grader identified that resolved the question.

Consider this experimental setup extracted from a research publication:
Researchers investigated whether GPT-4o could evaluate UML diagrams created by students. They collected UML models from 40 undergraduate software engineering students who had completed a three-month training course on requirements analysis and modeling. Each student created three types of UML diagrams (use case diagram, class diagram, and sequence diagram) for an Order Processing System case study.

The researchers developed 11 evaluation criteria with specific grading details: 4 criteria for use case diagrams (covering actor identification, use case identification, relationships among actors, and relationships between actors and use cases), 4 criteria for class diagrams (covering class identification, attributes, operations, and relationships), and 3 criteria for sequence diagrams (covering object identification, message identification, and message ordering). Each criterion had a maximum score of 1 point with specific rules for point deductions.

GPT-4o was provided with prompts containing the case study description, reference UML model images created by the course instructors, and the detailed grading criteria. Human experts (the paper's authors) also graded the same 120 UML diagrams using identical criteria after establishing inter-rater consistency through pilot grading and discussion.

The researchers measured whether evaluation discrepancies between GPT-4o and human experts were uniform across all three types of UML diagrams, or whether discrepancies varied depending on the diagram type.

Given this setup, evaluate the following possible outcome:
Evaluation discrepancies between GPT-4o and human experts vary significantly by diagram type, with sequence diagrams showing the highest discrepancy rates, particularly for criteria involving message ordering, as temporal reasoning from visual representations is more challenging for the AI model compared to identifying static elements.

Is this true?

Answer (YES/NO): NO